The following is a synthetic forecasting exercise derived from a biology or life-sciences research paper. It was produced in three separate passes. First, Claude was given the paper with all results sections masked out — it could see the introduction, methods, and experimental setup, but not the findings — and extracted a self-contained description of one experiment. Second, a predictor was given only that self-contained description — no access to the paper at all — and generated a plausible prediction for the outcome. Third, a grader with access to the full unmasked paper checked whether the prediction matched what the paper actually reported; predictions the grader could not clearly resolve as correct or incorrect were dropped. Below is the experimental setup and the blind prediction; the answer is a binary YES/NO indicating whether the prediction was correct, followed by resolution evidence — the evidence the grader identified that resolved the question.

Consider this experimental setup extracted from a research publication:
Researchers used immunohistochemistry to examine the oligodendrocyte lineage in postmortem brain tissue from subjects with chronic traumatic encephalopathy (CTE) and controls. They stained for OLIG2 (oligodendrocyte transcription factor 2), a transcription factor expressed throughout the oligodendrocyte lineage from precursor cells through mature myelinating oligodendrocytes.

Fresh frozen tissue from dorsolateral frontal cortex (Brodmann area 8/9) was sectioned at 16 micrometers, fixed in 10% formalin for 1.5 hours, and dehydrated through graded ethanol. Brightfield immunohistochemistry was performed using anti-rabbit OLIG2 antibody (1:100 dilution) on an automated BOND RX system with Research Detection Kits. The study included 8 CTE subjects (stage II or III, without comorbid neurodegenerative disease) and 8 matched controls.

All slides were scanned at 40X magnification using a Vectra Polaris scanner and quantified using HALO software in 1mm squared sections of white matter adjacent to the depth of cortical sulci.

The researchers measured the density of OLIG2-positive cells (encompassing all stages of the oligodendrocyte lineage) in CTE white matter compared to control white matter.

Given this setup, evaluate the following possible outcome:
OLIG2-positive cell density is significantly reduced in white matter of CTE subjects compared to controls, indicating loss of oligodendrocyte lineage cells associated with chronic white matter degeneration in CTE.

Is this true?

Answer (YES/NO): YES